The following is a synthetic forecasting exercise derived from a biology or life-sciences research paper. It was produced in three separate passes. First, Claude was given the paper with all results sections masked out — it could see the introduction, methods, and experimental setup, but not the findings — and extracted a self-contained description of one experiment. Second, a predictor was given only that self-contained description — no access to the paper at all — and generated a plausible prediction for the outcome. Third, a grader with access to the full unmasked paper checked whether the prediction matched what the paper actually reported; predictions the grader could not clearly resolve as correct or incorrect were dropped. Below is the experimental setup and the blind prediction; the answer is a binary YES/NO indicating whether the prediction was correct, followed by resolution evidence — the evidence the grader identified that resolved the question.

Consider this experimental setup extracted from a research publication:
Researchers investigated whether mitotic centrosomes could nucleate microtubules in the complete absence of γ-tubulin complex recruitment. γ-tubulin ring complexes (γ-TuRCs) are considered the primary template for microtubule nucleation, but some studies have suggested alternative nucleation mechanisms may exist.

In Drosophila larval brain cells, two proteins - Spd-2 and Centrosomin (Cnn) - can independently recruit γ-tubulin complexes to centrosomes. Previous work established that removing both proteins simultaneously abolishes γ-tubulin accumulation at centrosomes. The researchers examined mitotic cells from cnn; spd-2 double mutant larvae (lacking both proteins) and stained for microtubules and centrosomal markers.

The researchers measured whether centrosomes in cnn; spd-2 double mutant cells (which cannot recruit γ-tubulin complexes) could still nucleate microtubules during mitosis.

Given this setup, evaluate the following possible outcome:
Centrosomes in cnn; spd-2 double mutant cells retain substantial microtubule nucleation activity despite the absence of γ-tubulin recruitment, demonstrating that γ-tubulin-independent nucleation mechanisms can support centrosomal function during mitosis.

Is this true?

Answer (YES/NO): NO